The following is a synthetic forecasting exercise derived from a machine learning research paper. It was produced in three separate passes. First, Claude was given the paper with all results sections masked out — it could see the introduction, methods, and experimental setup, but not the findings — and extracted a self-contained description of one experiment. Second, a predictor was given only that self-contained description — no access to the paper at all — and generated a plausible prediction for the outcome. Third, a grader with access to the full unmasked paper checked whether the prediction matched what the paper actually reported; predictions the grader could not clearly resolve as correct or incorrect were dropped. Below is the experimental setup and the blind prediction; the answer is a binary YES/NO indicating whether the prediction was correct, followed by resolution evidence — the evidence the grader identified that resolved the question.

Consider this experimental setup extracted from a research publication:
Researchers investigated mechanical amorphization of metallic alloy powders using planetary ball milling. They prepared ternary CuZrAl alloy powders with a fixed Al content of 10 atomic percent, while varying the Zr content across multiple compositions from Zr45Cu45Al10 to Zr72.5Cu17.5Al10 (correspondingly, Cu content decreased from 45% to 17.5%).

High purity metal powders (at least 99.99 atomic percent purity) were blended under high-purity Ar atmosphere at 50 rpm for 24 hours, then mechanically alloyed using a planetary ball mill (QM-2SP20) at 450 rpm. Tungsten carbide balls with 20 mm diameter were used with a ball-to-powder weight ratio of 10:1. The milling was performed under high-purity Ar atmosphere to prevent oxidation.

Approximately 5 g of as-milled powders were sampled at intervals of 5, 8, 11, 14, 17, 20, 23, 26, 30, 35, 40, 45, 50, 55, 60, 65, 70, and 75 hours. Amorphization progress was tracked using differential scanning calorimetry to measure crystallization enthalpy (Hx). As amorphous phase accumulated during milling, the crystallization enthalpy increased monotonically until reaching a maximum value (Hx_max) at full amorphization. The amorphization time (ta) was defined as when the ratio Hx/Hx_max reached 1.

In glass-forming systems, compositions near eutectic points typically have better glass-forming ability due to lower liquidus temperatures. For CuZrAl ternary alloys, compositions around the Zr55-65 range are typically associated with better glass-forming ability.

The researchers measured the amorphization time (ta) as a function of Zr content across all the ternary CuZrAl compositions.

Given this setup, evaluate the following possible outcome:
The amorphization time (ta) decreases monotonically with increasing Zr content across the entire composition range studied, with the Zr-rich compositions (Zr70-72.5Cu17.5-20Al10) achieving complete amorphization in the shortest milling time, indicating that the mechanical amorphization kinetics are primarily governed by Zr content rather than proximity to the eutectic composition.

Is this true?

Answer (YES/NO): YES